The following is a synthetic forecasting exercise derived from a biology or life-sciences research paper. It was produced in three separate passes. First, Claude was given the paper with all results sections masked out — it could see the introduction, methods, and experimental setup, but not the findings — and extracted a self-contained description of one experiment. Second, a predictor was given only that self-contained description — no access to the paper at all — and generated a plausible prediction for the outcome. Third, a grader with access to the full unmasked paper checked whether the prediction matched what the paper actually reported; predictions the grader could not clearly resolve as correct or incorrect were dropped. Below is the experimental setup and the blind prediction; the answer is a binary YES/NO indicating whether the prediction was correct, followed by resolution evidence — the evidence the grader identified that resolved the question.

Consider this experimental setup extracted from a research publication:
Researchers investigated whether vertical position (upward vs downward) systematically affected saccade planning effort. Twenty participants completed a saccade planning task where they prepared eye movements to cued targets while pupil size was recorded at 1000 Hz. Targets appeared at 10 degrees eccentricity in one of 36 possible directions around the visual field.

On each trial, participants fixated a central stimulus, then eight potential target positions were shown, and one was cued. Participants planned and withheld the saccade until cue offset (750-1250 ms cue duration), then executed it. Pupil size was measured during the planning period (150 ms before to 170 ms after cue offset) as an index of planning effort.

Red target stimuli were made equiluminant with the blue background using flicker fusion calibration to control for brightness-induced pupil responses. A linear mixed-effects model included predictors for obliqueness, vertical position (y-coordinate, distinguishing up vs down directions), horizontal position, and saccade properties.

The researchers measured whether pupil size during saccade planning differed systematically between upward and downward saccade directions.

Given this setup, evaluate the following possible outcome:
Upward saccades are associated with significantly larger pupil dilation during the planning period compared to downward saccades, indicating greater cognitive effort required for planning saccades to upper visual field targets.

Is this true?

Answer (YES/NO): NO